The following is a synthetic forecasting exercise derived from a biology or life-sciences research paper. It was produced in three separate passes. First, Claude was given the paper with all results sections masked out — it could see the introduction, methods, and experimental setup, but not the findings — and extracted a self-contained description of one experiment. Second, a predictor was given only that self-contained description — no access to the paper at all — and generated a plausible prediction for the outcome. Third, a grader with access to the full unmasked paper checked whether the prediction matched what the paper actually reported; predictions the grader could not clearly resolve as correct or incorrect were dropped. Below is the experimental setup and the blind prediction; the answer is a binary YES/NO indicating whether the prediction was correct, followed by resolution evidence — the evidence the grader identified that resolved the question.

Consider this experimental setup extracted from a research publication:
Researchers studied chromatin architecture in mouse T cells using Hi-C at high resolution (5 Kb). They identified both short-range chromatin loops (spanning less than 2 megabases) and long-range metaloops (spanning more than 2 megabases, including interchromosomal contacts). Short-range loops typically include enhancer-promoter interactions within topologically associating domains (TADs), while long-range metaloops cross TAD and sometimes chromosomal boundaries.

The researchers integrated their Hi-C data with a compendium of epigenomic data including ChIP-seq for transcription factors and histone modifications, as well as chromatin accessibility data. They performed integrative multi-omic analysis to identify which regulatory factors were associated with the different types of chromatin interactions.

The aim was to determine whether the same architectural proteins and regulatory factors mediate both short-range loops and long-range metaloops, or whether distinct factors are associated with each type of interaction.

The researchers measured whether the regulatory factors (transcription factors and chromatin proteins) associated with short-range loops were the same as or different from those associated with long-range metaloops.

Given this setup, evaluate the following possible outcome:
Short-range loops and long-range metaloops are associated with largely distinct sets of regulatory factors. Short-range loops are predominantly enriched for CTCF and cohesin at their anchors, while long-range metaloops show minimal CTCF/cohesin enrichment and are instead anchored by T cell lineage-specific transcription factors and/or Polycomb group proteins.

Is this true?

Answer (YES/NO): NO